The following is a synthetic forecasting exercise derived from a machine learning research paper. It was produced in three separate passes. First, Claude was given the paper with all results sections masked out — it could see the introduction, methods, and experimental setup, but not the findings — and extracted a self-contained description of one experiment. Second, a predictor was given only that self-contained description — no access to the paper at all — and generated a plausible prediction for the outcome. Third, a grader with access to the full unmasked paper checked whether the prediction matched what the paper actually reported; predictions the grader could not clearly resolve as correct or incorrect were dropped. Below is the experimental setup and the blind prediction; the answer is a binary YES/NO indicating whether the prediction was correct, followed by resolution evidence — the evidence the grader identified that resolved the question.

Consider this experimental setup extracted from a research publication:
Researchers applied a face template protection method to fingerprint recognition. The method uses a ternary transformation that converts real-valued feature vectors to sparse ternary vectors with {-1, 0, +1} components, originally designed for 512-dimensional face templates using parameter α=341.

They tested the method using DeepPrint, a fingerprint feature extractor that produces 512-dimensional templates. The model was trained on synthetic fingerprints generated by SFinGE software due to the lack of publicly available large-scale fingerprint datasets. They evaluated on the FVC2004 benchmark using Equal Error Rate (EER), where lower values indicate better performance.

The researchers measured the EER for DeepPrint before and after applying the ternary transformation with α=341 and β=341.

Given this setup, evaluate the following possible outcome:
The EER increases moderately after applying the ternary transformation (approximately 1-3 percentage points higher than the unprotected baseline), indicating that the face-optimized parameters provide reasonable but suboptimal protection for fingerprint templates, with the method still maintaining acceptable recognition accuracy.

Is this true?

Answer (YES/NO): NO